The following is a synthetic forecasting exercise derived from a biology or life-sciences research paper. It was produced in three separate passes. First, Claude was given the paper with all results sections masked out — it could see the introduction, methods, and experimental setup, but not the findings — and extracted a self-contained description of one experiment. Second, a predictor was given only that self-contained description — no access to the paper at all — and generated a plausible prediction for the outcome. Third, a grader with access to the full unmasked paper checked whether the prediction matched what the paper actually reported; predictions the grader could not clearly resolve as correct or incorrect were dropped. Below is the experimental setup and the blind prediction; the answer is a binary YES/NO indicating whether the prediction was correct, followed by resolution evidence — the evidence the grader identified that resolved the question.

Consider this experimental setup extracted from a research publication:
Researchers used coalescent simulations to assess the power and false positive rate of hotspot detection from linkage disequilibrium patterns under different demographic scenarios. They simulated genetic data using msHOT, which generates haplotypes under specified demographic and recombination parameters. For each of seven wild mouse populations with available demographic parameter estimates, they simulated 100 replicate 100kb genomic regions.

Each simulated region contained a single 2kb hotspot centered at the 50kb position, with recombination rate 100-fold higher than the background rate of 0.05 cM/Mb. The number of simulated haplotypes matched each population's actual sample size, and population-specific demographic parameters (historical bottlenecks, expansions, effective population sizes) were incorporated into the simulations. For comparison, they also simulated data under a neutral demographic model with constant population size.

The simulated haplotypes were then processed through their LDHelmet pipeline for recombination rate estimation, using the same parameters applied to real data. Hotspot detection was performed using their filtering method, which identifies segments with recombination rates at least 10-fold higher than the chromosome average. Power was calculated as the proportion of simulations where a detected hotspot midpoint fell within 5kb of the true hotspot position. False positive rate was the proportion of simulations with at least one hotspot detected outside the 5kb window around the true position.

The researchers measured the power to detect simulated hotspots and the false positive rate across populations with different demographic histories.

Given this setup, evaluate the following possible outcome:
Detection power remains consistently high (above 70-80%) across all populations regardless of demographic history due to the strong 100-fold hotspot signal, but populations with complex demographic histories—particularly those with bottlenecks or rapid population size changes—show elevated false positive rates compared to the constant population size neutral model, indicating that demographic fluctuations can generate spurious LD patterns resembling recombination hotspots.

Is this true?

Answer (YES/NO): NO